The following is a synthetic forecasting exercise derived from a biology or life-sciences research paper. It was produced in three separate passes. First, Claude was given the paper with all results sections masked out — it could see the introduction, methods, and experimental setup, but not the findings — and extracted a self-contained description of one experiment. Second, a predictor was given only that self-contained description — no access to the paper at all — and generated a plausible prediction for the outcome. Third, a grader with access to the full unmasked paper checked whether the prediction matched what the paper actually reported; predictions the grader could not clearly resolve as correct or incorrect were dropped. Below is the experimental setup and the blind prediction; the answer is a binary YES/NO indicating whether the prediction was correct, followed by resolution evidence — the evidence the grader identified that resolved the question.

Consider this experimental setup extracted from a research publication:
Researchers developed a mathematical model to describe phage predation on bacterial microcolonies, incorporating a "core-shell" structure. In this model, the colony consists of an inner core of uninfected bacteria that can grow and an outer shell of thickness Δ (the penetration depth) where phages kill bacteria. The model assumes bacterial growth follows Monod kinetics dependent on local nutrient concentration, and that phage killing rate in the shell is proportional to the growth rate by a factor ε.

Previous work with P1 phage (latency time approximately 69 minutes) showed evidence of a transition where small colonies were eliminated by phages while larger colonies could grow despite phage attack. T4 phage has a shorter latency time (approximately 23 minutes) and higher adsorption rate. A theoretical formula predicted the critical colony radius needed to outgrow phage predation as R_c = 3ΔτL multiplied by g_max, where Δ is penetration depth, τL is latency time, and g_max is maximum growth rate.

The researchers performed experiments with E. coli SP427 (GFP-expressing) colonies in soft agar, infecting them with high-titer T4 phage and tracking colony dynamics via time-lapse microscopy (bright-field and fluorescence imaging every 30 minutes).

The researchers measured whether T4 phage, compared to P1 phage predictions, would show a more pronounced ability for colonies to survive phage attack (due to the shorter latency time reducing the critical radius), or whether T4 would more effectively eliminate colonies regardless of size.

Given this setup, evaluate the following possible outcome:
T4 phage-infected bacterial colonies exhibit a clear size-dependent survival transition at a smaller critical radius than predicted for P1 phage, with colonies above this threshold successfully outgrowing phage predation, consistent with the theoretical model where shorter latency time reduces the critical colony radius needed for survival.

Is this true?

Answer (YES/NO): NO